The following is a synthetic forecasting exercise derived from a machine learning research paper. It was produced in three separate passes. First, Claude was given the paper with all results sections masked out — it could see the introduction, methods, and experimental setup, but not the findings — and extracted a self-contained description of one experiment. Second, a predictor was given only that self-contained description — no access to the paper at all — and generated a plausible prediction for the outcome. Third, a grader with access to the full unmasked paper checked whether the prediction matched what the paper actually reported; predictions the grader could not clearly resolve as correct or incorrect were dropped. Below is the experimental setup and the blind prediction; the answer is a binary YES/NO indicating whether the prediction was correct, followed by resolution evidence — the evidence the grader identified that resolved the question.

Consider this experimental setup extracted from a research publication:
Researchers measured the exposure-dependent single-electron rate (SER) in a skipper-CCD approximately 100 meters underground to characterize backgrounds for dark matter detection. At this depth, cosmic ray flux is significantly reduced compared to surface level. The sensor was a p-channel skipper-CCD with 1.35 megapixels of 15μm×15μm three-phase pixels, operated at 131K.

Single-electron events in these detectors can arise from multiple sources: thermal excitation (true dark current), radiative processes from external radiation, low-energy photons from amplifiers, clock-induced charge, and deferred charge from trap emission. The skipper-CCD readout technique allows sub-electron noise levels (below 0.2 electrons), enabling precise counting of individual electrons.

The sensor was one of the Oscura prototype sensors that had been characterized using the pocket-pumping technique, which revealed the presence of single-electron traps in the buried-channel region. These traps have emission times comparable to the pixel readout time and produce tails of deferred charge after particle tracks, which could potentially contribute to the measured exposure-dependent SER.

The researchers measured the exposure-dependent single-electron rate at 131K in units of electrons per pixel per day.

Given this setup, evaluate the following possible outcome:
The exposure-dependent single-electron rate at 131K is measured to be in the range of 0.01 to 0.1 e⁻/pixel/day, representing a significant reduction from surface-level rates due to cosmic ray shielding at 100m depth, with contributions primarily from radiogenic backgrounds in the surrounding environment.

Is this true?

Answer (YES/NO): NO